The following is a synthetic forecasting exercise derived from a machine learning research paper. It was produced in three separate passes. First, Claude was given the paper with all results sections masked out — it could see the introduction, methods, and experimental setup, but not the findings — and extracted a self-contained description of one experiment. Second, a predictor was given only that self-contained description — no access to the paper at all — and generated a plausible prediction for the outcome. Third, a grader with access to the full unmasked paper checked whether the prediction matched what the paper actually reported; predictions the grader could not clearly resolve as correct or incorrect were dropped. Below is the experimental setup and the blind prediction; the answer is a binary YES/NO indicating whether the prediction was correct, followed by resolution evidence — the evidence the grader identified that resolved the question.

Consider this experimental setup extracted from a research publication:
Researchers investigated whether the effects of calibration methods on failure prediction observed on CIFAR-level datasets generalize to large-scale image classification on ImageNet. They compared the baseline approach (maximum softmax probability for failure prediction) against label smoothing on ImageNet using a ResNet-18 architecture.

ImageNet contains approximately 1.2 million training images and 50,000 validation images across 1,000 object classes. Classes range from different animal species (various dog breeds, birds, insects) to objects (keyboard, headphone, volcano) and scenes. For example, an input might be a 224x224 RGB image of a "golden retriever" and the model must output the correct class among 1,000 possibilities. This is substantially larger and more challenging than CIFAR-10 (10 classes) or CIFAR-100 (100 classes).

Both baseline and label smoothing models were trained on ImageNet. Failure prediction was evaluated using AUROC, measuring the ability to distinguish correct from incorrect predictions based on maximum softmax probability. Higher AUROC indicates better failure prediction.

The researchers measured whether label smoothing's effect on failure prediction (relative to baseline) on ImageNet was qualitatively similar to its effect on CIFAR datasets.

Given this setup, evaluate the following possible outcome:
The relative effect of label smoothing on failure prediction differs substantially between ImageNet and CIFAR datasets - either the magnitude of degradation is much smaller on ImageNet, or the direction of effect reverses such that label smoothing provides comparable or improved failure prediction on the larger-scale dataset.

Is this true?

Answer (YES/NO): NO